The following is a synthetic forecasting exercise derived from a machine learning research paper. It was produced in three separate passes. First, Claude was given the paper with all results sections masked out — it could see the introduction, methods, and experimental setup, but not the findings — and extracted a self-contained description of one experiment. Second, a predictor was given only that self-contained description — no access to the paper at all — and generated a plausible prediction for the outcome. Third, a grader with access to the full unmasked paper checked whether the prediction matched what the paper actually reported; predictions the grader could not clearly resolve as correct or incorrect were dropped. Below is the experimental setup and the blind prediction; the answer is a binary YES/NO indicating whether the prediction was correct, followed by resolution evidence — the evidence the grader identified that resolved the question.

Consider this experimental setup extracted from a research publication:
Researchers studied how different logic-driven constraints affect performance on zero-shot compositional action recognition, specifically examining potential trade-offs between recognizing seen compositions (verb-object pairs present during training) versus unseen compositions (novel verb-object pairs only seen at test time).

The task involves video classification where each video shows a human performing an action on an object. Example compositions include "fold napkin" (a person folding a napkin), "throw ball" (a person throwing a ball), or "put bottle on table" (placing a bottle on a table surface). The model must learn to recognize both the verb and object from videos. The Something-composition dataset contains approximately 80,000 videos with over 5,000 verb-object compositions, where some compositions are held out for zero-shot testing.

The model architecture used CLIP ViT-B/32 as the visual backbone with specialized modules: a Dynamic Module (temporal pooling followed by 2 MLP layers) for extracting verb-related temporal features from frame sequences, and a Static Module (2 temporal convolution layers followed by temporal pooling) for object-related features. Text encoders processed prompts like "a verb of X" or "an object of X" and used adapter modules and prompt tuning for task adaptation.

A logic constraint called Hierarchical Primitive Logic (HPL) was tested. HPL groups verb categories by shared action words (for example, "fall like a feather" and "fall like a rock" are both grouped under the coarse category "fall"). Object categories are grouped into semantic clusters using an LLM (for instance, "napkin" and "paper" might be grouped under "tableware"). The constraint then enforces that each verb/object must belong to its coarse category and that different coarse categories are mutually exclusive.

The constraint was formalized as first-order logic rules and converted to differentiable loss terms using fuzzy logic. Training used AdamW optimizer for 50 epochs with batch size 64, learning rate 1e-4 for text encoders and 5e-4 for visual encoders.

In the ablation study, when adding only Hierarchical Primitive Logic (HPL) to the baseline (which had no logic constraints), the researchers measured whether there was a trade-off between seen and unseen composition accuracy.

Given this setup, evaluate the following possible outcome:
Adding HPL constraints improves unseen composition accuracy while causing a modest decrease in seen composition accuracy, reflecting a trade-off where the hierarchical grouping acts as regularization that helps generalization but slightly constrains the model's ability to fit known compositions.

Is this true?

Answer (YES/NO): NO